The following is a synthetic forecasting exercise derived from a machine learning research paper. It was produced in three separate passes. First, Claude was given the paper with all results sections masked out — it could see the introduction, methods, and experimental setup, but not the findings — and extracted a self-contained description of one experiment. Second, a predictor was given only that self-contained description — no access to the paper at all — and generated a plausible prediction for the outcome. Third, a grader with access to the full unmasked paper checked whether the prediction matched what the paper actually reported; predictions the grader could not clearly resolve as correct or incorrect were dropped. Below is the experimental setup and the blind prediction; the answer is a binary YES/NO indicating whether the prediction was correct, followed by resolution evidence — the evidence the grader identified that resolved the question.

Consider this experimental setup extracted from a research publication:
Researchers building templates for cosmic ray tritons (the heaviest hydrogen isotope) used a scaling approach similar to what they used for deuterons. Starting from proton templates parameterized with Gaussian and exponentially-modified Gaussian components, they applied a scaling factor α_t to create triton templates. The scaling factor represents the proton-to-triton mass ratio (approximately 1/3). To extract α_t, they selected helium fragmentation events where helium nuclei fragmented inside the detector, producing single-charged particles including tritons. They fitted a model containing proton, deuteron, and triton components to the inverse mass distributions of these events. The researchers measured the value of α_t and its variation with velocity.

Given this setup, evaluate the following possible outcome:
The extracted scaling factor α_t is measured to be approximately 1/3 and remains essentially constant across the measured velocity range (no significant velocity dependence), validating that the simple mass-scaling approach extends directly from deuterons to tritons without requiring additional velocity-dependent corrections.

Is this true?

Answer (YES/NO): YES